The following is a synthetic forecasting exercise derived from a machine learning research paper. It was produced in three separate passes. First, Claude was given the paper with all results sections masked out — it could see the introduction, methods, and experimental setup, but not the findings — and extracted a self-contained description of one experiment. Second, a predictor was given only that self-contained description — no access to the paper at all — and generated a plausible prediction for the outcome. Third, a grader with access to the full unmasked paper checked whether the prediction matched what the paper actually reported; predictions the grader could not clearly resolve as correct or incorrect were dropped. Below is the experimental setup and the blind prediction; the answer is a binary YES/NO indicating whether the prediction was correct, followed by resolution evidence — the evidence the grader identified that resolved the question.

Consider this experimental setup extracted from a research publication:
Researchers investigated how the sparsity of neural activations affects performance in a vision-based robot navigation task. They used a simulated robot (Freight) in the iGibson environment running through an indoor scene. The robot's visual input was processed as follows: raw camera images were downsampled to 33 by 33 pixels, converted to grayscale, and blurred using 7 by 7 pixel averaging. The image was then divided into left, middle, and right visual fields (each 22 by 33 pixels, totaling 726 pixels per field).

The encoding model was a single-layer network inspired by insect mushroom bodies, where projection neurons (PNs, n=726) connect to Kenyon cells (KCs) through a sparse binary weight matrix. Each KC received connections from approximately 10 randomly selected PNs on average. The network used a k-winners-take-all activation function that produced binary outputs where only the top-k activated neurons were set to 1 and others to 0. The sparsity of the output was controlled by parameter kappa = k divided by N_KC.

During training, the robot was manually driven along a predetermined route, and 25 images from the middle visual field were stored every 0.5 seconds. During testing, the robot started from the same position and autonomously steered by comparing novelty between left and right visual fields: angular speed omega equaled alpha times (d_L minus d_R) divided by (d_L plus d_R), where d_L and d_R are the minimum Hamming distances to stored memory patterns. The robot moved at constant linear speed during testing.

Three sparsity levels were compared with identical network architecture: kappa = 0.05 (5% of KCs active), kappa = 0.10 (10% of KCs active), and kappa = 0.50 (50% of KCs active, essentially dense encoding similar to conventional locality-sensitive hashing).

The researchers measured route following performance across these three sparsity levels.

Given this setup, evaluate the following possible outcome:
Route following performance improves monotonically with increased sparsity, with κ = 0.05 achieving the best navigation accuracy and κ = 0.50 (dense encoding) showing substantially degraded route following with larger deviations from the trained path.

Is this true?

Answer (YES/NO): NO